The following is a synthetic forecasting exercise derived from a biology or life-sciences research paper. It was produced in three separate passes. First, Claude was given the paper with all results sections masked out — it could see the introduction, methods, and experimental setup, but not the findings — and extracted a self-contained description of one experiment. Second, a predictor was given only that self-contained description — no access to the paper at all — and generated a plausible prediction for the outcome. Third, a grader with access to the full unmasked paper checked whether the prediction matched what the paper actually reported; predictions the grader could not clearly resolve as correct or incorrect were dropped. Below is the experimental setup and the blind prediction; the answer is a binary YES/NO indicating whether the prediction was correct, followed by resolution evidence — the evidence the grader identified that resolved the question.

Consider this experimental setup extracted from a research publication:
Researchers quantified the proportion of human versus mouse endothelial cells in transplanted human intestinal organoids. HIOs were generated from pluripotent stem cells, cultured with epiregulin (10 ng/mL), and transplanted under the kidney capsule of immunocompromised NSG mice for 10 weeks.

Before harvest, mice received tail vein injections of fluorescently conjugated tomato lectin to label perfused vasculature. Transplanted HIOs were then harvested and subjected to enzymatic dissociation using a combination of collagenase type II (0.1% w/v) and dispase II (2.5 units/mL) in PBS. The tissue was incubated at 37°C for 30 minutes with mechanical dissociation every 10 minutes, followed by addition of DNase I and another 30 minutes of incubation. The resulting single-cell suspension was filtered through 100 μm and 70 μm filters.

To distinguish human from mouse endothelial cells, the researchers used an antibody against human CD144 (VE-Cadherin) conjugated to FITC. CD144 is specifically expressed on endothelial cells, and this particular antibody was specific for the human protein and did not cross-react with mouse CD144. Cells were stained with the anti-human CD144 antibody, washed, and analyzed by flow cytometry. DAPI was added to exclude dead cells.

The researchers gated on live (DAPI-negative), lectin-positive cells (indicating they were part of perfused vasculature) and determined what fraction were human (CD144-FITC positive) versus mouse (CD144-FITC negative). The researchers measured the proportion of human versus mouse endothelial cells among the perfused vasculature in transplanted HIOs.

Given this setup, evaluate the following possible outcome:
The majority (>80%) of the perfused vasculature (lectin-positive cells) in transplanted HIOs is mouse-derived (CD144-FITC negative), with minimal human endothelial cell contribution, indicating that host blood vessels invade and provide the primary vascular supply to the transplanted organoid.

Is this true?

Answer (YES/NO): NO